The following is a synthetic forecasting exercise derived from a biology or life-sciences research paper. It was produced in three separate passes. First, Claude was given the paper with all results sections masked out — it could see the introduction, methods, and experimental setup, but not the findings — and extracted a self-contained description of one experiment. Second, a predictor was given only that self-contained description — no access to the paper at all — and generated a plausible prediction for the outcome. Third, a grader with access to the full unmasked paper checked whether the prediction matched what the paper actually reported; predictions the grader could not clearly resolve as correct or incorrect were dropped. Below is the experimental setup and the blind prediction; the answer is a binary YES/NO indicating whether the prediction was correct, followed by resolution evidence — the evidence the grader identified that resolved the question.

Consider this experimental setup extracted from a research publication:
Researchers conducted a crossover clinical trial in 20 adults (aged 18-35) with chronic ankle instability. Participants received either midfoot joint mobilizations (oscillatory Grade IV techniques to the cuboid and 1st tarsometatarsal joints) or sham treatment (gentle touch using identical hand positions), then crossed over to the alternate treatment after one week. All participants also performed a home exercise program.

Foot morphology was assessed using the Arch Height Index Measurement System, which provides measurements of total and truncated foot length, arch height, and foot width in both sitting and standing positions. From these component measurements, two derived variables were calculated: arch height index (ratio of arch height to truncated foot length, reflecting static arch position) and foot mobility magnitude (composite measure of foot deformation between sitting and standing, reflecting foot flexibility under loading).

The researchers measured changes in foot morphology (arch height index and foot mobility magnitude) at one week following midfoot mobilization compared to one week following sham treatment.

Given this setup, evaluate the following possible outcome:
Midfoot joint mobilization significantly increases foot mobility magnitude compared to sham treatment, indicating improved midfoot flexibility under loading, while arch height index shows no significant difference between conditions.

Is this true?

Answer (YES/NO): NO